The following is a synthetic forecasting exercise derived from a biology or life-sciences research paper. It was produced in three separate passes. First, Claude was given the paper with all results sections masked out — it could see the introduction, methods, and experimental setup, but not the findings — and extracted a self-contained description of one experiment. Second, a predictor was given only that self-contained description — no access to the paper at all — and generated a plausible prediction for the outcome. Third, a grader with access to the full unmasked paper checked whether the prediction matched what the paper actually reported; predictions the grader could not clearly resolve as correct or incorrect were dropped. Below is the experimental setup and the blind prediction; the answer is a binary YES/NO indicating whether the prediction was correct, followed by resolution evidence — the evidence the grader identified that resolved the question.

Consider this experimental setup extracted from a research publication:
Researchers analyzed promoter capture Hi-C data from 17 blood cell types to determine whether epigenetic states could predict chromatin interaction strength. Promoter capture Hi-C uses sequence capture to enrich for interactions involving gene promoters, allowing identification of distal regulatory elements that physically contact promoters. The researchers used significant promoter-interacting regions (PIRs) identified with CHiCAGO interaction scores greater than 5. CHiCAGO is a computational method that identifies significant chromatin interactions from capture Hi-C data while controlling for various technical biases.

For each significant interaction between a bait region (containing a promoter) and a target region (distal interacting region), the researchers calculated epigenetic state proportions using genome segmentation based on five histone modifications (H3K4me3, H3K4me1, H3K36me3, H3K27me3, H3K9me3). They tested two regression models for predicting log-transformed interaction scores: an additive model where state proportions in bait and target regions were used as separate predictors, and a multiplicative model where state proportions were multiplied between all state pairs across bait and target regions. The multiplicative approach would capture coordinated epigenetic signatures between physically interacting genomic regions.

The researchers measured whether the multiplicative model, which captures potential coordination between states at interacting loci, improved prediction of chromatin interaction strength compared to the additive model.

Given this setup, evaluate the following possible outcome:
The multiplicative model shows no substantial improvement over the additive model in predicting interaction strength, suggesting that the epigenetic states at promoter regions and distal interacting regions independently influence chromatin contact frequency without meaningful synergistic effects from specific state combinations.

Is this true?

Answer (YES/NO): NO